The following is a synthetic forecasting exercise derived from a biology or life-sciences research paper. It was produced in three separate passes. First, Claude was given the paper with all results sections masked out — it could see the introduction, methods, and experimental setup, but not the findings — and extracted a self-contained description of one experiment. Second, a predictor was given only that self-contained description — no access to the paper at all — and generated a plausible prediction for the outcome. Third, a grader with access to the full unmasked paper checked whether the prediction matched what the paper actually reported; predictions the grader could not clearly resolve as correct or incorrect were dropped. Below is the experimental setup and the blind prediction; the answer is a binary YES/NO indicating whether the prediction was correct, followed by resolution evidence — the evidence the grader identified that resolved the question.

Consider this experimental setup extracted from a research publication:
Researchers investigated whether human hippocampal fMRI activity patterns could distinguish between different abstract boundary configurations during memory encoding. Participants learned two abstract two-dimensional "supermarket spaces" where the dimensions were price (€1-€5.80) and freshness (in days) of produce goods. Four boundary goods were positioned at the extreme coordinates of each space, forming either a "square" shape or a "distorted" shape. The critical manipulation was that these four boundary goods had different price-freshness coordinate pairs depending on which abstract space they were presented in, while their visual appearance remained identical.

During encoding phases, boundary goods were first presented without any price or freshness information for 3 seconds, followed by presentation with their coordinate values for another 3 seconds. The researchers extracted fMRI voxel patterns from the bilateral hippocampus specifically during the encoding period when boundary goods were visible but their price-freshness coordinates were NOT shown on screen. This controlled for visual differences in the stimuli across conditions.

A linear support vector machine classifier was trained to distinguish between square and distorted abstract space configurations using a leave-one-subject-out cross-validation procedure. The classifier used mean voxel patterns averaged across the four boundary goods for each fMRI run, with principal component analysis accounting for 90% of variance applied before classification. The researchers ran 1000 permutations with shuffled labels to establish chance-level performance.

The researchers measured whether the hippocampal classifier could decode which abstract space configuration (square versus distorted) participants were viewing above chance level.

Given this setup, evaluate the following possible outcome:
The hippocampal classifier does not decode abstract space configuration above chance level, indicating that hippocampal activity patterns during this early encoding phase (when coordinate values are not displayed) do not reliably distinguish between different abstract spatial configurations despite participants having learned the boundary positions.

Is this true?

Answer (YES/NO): NO